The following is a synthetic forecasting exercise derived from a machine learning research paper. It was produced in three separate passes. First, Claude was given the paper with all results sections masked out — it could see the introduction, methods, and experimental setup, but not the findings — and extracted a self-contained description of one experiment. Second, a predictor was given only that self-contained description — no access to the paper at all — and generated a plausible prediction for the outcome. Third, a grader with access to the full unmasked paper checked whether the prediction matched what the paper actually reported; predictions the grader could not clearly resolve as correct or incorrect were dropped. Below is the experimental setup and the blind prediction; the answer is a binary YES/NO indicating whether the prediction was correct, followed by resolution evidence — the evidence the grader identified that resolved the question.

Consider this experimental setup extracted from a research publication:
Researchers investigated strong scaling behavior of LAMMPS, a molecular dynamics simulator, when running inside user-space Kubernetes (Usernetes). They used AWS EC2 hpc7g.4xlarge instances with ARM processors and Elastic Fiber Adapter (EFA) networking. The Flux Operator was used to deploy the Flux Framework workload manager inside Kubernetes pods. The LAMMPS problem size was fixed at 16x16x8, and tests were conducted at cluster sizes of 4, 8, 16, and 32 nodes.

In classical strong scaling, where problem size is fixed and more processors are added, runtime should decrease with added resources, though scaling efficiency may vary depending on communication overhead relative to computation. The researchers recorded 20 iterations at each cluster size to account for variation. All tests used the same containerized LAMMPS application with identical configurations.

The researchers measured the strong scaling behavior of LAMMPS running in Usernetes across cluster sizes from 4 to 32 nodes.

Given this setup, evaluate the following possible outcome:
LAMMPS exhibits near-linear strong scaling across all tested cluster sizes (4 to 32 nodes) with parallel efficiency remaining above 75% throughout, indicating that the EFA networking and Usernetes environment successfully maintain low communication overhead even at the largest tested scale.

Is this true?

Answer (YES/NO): NO